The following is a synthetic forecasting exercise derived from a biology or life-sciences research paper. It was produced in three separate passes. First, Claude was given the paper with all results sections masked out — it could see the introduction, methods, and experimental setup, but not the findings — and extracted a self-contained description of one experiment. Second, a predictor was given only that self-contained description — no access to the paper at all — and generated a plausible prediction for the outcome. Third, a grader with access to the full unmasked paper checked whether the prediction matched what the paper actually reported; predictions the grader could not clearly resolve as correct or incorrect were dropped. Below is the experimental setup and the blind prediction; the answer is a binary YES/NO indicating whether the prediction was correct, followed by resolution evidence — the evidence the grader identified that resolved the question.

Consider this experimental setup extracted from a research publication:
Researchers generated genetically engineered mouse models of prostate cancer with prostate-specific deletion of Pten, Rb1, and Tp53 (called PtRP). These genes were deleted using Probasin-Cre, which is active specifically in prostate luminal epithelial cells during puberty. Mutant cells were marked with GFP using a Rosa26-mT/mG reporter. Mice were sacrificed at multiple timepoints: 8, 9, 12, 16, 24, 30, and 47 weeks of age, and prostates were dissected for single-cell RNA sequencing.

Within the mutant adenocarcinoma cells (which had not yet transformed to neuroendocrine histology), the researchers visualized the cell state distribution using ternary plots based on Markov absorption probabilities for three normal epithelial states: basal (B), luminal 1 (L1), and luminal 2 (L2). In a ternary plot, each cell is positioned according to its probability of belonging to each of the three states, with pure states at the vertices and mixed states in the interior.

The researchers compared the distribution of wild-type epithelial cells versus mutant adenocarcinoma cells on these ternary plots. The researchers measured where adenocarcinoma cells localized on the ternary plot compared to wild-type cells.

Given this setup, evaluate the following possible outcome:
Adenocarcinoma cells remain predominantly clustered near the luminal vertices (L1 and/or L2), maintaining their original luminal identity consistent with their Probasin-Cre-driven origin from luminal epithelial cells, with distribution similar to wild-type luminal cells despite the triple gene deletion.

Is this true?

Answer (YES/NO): NO